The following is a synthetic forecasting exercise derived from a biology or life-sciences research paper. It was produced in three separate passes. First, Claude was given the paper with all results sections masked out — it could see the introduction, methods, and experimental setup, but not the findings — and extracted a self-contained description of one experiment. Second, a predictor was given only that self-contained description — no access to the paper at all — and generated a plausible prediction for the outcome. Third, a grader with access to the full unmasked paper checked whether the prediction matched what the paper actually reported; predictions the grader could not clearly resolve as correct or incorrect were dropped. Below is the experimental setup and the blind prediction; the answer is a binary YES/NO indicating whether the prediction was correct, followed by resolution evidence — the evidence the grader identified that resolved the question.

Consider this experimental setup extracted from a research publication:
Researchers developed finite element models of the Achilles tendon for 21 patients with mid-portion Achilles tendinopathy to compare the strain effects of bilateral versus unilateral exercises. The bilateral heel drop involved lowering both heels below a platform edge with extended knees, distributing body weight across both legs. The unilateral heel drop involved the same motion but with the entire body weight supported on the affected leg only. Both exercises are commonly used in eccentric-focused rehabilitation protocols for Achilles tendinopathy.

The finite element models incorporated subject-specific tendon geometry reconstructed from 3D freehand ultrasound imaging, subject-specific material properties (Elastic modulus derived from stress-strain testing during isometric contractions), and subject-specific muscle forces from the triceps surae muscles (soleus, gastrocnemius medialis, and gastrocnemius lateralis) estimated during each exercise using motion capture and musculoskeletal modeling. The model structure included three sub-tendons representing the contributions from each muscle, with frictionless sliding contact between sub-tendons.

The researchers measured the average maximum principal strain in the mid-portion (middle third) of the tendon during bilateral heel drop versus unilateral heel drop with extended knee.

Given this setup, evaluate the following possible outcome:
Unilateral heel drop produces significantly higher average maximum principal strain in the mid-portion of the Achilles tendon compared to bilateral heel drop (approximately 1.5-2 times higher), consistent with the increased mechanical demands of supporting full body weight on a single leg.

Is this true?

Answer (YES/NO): YES